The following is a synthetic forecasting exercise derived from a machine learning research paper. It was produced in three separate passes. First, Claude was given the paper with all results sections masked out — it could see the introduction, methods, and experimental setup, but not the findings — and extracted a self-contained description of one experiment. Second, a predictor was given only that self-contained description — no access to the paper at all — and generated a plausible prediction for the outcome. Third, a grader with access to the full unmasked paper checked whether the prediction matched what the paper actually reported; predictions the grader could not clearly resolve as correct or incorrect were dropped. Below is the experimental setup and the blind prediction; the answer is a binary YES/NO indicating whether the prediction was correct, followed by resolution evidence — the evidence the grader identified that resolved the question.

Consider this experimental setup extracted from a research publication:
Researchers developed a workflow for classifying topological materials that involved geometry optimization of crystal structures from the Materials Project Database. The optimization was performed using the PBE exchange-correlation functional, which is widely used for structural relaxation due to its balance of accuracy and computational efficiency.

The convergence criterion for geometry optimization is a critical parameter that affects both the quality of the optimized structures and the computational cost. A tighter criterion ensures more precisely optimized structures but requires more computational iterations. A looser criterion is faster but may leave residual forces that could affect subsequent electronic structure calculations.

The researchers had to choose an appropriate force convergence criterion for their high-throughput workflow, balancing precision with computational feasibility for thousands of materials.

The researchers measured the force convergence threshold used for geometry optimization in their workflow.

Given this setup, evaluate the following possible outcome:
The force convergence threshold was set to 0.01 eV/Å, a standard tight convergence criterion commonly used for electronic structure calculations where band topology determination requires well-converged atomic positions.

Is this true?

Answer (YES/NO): YES